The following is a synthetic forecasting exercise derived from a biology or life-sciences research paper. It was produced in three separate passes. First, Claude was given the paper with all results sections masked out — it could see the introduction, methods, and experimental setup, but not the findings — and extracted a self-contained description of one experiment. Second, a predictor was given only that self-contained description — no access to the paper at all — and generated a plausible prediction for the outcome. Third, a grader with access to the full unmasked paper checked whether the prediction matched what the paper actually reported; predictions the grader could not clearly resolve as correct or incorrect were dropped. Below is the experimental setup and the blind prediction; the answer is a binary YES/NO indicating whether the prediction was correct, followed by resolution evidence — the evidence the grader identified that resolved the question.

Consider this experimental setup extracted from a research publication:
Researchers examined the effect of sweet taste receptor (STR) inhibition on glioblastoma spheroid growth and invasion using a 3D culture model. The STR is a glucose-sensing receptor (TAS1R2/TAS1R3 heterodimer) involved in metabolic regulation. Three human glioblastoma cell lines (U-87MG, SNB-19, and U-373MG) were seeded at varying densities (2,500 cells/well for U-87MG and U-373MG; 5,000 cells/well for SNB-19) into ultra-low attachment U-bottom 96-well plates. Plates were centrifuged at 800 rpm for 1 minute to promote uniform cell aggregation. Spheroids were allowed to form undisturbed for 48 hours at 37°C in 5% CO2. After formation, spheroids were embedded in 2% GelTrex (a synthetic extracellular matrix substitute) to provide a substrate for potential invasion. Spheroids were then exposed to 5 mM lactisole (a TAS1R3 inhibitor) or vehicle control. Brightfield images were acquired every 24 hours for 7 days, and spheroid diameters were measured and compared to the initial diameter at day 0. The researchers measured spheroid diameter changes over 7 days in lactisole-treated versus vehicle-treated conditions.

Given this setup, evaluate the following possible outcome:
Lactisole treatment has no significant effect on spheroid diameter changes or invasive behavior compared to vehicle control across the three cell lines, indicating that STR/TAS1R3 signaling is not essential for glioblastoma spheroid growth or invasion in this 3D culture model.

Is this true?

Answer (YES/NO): NO